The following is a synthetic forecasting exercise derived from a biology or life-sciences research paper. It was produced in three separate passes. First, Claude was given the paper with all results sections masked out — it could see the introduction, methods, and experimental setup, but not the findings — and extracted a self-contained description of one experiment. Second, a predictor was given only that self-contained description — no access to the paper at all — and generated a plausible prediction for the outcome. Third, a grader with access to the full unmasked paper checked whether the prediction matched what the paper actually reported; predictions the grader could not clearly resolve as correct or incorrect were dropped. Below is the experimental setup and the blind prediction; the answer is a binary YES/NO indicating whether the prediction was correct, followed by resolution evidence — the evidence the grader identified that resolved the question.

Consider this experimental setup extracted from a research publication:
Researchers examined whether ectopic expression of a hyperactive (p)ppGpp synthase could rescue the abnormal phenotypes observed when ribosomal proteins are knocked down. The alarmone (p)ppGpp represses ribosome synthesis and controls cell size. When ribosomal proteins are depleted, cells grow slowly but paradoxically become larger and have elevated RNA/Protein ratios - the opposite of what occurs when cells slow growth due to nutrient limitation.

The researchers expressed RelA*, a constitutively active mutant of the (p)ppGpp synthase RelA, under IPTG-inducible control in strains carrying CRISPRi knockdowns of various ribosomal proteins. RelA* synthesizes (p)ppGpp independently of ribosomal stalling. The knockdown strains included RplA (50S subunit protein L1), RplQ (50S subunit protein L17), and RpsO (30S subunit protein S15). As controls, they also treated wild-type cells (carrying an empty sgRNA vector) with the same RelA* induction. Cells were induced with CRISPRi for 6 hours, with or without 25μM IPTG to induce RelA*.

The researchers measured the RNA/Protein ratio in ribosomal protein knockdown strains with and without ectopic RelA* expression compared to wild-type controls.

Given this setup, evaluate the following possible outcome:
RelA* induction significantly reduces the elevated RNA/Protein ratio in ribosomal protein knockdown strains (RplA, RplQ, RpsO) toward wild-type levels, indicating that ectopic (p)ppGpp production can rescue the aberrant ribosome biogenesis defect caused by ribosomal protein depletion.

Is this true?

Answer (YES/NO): YES